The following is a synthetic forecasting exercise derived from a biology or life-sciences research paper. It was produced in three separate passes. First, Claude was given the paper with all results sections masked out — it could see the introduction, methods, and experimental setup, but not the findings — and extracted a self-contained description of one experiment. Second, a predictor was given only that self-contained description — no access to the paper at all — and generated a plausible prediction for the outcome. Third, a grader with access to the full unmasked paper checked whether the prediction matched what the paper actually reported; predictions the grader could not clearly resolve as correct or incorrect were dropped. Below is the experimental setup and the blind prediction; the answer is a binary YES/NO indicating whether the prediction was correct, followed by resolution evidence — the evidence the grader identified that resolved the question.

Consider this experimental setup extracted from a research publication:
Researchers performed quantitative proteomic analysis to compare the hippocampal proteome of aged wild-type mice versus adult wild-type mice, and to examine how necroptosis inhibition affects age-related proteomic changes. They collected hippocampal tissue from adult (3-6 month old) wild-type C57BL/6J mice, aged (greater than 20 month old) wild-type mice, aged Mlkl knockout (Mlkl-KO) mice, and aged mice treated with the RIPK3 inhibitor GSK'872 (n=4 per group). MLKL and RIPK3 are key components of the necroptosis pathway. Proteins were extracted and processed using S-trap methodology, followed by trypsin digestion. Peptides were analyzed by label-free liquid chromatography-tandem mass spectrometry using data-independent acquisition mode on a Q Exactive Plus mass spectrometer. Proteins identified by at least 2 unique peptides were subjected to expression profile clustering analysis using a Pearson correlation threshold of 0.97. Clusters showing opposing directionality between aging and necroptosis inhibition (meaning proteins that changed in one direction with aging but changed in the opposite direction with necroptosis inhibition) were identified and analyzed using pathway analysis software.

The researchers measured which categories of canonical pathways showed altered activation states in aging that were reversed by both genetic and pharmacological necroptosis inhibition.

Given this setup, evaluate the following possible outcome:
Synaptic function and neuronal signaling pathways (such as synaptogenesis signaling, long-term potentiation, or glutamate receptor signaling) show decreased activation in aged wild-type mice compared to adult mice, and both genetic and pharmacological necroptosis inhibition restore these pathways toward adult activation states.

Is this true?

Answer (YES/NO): YES